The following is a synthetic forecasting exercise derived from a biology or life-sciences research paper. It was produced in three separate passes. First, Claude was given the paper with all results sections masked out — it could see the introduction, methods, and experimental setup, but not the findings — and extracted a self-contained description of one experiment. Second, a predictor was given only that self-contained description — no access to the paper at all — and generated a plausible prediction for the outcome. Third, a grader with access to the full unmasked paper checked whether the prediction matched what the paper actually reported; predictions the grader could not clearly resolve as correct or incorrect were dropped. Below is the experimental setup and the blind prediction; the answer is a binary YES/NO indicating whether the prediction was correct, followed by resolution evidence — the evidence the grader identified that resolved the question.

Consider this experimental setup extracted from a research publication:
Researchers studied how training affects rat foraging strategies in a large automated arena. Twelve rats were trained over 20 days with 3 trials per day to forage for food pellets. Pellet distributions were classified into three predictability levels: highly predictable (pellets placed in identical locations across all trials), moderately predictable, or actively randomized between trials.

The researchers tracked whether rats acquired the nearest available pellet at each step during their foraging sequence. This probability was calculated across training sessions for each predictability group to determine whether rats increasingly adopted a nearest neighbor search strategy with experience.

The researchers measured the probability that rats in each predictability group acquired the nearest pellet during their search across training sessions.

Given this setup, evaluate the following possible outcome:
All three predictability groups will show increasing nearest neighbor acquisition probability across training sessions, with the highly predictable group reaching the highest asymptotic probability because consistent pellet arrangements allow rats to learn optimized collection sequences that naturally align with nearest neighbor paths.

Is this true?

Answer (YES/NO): YES